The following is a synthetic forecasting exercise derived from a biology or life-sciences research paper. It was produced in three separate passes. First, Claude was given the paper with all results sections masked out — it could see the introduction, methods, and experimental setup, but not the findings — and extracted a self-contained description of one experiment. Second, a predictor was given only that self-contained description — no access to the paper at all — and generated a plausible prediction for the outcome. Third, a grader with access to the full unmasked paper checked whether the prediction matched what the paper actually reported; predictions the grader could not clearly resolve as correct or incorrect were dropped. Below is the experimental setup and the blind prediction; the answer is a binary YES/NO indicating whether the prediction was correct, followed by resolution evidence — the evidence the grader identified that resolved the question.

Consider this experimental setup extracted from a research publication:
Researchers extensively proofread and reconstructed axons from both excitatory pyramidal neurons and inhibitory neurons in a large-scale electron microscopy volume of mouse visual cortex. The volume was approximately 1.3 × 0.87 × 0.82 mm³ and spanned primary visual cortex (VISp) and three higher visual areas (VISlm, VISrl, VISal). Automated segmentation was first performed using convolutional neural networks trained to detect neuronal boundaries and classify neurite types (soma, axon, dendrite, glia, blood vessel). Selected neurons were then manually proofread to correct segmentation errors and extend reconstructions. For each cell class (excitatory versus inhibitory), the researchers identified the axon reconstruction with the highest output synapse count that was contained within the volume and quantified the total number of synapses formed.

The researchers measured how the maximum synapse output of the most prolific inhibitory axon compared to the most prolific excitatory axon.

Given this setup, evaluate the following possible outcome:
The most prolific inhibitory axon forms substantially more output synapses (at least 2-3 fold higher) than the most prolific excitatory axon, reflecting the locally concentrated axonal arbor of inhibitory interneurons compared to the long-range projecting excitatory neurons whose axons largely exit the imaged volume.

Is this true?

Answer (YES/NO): YES